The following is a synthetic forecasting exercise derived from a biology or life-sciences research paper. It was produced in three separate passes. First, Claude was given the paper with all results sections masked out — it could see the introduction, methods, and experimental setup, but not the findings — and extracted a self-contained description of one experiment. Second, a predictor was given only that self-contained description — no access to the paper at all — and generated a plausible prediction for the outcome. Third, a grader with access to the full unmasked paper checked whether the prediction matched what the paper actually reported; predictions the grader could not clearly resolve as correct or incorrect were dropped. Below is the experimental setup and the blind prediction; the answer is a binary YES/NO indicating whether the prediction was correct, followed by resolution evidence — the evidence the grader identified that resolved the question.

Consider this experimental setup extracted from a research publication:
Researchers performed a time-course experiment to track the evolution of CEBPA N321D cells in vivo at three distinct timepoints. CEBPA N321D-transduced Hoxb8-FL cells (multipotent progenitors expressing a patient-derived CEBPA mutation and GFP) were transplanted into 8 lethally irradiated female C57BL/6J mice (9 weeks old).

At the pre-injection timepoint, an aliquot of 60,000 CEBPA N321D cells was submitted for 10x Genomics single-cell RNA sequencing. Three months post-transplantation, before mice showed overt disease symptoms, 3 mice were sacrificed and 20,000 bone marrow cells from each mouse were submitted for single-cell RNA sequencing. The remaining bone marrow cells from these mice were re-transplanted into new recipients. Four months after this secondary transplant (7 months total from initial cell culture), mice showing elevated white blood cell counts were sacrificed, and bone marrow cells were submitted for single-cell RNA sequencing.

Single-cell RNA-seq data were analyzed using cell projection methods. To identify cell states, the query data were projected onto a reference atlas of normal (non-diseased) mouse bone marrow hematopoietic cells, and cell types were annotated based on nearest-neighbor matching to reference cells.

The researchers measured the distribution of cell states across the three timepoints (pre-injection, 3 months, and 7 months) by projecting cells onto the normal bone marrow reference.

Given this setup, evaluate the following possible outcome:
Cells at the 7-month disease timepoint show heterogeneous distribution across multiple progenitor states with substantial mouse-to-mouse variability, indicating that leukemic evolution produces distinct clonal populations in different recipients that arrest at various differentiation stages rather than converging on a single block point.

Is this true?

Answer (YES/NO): NO